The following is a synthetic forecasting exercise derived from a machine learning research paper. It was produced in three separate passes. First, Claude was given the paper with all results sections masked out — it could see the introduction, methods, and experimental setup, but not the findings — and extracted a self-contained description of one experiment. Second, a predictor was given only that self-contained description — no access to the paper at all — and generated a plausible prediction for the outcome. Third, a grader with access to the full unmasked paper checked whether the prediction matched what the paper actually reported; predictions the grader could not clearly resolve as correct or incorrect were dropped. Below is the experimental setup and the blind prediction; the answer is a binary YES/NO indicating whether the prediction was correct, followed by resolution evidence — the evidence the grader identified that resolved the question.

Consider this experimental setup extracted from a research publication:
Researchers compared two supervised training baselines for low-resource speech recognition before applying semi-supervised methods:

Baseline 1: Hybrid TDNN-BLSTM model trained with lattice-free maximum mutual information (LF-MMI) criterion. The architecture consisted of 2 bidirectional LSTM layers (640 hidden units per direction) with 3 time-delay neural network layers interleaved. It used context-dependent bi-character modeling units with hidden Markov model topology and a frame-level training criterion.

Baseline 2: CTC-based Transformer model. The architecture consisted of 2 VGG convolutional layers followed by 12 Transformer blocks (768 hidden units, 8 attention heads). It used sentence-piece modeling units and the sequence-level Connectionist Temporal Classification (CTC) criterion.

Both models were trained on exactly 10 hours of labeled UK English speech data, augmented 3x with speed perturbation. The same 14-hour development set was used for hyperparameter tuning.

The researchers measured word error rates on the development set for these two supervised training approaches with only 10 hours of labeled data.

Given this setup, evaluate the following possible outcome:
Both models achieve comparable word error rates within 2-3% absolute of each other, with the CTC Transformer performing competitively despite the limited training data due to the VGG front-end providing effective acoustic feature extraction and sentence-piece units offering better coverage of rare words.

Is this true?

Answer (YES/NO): NO